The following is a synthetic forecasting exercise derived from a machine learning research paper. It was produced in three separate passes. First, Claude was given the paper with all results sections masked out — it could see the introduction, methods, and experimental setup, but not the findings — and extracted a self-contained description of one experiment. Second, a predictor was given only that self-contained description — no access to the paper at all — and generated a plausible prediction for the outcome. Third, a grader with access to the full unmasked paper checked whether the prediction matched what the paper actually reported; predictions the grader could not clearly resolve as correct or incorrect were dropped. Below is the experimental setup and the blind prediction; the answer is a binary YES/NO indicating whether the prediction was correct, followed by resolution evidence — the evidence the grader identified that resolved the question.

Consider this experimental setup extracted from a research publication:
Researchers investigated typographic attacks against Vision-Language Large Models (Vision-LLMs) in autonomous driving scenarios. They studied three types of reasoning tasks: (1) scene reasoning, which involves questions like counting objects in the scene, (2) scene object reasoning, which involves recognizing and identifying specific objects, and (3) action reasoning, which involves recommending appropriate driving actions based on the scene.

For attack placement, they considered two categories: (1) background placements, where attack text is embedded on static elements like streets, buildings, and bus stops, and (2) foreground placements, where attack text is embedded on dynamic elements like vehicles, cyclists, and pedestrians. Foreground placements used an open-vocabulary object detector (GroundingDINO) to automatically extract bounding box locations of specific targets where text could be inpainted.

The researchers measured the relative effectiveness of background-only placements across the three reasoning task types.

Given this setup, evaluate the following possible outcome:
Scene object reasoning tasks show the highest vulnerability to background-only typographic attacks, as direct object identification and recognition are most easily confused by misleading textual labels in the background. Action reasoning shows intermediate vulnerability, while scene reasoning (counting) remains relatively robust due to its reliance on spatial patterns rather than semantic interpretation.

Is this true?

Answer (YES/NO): NO